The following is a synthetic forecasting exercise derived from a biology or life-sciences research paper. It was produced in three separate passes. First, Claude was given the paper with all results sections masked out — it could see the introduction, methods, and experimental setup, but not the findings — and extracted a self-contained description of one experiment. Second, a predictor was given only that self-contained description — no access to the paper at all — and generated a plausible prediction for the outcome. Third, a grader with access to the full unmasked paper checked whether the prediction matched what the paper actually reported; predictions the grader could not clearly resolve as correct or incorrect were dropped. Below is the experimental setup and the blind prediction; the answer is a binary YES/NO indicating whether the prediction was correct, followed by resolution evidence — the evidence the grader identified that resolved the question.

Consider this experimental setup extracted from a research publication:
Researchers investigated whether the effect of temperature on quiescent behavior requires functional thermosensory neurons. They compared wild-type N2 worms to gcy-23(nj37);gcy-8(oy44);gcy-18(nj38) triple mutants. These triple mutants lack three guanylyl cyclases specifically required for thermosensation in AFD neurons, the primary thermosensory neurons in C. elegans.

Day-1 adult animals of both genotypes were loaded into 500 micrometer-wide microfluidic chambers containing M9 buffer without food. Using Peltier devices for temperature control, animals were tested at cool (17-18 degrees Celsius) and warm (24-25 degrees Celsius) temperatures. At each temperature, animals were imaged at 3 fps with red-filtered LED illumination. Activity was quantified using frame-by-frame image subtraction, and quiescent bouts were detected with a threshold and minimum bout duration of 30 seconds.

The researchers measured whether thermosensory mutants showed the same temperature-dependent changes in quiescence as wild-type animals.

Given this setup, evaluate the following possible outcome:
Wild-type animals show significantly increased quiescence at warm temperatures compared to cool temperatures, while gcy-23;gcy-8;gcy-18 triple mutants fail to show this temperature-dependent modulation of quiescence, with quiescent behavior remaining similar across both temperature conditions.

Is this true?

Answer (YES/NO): NO